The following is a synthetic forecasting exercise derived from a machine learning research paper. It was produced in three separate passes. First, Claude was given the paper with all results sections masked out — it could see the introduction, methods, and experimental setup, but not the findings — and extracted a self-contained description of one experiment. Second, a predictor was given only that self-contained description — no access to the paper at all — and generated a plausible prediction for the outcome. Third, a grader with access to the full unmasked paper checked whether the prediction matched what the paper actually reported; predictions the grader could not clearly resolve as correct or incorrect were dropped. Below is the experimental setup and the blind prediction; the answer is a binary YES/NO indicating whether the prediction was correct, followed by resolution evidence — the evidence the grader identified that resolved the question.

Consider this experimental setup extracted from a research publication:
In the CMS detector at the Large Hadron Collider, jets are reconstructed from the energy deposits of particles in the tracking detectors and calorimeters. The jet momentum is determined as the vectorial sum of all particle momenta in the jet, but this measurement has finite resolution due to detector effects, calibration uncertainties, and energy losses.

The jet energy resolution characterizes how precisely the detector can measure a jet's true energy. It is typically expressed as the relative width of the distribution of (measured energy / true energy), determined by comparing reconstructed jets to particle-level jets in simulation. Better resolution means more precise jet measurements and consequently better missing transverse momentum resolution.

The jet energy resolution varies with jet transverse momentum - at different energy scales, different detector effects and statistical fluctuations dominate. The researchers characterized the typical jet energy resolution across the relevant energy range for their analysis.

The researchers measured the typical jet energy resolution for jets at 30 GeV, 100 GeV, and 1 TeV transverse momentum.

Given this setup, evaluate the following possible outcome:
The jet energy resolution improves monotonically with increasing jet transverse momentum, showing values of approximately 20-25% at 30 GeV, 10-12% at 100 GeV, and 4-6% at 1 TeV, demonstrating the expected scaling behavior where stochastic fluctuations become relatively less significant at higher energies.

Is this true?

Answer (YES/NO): NO